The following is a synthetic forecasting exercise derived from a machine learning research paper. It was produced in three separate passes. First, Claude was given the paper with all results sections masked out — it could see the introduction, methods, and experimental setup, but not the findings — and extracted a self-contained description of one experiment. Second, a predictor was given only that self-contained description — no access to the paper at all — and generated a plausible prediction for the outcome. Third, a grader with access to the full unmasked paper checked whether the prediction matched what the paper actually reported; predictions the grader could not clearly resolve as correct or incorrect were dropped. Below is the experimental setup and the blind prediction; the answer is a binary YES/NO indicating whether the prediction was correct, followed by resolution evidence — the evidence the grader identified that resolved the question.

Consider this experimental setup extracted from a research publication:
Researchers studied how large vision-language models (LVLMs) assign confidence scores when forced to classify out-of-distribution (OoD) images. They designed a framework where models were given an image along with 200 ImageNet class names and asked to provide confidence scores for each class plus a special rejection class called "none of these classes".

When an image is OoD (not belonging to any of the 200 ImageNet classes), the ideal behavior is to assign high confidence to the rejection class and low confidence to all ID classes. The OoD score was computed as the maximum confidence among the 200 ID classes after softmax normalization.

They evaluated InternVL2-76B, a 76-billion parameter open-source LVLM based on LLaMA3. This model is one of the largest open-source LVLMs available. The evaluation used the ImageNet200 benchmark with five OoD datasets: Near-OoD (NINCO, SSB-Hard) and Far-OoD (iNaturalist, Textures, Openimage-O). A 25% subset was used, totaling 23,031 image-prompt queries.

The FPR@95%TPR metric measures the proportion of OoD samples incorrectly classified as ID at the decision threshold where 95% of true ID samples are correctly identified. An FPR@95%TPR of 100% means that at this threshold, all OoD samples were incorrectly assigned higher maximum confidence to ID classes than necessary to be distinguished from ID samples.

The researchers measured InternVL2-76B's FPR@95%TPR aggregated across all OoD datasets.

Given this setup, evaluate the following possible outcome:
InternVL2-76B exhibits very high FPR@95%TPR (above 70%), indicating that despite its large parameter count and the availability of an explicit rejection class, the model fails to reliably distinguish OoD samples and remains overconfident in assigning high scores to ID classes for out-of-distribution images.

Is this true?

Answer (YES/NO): YES